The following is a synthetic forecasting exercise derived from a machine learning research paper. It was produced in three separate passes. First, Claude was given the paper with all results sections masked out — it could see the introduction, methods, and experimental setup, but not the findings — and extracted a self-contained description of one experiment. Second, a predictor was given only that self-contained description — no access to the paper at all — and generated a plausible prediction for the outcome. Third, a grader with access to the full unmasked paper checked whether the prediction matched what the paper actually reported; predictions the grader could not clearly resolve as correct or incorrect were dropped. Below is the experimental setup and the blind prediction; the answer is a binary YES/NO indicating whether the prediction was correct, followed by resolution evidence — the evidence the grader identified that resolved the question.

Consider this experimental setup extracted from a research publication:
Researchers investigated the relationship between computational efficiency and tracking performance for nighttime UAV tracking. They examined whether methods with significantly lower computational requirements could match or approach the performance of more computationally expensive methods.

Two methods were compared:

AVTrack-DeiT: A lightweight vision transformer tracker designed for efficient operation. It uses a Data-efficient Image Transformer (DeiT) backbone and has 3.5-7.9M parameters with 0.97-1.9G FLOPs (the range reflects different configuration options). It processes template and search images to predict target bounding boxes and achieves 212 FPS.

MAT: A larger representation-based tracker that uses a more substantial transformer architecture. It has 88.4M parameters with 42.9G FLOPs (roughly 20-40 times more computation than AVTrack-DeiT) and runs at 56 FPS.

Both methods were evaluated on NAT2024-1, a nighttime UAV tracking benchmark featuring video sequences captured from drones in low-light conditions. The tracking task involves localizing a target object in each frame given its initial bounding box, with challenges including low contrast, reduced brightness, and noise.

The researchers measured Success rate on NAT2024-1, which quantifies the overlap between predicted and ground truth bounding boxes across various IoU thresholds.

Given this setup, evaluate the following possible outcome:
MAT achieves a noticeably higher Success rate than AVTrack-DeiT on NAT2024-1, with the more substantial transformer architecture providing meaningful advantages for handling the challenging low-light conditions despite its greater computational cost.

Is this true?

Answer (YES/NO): YES